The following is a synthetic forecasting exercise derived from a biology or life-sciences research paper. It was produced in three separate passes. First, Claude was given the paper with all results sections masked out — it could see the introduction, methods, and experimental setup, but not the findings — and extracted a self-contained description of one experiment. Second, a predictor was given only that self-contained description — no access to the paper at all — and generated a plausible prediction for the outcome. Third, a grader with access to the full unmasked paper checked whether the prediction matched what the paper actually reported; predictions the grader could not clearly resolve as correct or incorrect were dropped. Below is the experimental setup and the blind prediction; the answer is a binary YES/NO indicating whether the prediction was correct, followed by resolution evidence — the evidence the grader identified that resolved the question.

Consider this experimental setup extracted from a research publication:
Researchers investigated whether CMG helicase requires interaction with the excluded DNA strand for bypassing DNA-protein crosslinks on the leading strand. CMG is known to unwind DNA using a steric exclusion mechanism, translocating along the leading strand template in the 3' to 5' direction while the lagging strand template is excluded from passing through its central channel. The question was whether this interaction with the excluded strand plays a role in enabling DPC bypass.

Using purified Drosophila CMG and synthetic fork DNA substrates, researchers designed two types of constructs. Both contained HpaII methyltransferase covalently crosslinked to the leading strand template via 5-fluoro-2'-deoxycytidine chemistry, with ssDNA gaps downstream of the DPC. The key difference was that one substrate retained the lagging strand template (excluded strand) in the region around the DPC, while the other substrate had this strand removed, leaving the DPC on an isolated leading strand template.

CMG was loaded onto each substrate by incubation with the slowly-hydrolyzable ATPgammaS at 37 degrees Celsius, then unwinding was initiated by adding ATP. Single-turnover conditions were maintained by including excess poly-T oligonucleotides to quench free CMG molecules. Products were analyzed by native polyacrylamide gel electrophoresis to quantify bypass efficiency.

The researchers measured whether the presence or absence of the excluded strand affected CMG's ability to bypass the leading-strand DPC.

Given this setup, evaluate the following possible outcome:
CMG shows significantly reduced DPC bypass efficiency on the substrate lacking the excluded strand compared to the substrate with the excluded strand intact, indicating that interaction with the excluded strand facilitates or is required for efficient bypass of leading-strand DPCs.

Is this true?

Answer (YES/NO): NO